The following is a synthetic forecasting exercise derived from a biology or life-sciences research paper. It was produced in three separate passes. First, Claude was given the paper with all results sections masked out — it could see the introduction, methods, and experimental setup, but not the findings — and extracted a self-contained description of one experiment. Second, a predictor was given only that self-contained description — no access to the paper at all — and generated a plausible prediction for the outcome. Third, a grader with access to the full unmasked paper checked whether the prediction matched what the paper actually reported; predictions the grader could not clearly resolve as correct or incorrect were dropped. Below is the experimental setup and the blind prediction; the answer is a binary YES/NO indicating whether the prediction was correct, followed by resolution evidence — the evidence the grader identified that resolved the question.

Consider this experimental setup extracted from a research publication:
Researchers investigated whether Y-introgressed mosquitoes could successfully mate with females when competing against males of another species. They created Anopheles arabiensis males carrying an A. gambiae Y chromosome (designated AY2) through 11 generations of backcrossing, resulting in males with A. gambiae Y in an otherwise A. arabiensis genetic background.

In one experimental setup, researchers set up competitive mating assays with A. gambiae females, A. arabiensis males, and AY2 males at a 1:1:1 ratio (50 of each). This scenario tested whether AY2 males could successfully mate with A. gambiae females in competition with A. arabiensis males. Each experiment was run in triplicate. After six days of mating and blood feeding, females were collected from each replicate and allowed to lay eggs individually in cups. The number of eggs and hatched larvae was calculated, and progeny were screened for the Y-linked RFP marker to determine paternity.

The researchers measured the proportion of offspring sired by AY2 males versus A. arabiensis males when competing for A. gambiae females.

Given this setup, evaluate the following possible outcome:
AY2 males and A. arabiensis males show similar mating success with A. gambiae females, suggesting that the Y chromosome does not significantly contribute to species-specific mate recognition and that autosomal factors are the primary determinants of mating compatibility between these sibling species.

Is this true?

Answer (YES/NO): YES